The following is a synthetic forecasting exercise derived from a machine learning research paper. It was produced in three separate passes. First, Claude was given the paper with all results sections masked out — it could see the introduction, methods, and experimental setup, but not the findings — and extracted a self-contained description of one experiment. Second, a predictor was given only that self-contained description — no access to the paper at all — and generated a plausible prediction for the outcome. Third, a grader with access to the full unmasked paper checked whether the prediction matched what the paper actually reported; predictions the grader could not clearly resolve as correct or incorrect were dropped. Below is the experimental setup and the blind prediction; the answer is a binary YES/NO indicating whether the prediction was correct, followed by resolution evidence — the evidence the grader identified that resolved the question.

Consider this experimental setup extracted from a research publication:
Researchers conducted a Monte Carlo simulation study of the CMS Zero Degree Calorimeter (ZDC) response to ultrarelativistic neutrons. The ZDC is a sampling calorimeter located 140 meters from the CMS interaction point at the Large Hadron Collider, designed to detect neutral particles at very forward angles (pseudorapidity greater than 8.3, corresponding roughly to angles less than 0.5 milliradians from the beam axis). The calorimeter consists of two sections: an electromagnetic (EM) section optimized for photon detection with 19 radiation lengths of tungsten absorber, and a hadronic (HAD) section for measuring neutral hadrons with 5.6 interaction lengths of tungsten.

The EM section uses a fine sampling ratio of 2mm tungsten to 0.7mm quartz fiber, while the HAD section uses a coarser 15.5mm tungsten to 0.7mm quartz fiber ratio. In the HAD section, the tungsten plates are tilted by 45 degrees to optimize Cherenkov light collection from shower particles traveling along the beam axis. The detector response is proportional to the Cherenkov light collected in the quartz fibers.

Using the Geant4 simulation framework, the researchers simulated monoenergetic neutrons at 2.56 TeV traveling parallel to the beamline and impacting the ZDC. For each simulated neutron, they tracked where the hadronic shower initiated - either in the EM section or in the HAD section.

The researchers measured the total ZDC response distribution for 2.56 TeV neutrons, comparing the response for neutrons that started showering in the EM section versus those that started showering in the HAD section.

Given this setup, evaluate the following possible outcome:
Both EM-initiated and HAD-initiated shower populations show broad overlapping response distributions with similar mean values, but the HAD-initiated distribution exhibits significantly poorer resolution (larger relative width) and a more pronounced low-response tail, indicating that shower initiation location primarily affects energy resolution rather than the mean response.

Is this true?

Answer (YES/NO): NO